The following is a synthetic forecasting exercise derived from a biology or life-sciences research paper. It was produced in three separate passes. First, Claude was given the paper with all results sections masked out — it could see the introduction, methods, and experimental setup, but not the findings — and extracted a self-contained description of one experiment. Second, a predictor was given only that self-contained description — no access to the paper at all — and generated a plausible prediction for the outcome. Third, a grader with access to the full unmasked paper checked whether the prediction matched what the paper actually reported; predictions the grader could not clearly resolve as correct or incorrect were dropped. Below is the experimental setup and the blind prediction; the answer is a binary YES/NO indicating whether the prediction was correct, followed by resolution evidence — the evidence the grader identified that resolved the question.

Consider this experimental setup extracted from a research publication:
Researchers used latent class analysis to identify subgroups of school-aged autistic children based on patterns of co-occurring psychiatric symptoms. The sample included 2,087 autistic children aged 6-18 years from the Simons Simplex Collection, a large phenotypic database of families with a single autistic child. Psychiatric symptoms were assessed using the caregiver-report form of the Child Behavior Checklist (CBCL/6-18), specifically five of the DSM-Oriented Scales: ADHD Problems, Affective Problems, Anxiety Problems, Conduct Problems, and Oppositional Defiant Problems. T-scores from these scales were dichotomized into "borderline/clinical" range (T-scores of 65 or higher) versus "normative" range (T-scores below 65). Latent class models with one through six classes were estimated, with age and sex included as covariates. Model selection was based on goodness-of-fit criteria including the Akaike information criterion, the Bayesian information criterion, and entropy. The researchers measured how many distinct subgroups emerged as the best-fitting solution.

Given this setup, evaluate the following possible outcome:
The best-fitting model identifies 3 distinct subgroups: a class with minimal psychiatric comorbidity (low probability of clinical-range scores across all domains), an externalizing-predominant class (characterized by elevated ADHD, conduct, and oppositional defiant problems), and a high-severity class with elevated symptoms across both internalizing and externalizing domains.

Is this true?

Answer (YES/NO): NO